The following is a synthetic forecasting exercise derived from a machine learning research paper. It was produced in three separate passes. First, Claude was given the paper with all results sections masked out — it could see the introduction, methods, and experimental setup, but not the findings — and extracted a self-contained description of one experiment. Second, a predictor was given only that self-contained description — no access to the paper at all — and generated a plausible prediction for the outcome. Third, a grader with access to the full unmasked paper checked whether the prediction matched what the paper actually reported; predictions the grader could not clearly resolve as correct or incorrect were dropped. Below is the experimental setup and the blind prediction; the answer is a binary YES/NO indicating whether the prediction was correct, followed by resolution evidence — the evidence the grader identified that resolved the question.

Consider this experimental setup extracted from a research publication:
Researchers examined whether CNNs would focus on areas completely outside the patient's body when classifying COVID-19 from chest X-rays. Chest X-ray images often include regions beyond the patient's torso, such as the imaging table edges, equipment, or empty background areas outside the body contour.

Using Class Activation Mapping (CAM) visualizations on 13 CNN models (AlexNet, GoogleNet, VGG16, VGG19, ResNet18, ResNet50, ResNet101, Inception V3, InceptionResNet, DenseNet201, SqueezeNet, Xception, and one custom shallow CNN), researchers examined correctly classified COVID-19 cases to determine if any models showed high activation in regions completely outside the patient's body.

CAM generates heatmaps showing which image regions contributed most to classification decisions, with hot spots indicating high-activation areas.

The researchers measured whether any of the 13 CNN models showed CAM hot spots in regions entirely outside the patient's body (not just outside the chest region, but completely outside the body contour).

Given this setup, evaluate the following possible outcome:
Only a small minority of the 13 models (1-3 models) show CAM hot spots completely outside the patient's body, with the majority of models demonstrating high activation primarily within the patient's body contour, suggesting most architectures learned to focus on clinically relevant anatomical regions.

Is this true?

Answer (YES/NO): NO